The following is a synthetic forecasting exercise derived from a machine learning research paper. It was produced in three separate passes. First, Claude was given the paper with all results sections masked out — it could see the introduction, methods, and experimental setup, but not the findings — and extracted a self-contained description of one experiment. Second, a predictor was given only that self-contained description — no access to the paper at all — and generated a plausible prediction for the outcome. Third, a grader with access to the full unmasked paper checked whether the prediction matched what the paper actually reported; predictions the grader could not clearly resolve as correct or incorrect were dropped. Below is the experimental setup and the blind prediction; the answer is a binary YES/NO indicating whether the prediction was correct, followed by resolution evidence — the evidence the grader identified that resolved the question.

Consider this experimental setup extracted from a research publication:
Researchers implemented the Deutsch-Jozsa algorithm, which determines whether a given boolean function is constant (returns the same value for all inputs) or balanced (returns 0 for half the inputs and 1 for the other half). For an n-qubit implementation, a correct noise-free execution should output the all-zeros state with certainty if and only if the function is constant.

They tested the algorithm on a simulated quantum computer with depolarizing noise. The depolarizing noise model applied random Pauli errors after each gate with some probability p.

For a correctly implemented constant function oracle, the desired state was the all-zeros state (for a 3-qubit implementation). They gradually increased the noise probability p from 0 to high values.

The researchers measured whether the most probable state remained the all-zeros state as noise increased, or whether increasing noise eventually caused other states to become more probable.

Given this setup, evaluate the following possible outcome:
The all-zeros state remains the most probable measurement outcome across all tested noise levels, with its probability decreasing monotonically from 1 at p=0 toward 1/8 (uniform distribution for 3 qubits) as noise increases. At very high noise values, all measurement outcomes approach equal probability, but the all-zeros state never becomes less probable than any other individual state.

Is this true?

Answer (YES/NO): YES